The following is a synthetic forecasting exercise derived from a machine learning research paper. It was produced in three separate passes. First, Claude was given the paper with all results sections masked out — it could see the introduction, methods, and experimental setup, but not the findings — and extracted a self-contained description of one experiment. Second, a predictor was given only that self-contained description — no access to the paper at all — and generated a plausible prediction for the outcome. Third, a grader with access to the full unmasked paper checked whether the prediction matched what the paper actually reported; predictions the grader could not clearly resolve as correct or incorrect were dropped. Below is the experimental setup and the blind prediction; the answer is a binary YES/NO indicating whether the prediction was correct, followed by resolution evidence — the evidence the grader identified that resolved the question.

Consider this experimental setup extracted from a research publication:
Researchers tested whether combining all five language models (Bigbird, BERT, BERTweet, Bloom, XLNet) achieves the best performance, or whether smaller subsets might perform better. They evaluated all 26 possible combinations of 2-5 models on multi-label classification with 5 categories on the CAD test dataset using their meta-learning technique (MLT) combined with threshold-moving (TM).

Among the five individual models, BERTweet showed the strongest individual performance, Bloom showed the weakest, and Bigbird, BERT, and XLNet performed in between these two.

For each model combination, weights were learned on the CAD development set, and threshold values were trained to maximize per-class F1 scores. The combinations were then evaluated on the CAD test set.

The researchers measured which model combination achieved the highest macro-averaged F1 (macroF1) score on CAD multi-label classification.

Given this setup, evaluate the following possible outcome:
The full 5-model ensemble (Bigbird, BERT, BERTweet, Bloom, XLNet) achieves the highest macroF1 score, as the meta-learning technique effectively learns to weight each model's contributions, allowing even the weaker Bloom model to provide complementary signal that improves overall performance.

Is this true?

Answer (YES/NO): NO